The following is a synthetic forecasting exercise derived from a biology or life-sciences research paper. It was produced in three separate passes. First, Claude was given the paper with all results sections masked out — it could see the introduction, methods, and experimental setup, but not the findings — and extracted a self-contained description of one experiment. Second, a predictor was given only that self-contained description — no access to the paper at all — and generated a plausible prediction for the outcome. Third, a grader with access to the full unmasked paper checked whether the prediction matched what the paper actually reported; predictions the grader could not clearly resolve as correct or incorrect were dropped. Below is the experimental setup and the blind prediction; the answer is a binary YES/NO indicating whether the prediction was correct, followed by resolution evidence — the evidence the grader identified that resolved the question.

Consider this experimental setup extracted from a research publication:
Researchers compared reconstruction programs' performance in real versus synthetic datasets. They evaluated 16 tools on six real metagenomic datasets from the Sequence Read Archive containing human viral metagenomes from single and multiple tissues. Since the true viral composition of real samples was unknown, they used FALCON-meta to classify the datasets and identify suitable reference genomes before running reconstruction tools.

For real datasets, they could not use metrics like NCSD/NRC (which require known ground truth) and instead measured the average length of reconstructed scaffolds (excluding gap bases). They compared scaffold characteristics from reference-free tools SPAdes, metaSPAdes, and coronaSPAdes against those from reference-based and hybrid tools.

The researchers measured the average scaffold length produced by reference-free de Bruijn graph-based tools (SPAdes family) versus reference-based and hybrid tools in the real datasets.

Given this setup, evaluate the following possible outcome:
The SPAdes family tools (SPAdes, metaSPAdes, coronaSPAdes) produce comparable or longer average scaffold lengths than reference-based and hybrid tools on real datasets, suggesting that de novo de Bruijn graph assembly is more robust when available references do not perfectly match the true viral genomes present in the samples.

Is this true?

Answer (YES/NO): NO